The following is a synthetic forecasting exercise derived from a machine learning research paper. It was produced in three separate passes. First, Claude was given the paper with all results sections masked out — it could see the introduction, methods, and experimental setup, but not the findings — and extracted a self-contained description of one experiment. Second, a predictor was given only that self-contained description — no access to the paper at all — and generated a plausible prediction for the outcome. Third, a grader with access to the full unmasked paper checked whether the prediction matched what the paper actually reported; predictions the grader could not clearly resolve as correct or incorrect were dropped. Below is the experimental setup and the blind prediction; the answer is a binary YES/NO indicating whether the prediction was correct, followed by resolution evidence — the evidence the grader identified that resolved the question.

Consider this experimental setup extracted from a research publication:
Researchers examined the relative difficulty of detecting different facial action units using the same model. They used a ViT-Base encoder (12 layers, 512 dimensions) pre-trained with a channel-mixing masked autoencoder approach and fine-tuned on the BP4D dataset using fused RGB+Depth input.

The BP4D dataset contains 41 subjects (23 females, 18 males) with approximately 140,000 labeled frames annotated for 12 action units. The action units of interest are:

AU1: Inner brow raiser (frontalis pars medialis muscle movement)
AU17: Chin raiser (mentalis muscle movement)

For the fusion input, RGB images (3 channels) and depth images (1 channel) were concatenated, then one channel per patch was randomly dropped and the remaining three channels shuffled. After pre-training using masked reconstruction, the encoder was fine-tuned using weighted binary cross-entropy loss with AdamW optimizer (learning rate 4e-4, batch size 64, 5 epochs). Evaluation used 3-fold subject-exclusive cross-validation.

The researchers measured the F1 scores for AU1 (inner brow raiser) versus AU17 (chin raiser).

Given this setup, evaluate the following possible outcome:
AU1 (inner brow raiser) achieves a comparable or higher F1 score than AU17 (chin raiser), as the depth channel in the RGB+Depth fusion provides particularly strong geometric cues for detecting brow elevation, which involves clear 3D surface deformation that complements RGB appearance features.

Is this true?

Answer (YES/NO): NO